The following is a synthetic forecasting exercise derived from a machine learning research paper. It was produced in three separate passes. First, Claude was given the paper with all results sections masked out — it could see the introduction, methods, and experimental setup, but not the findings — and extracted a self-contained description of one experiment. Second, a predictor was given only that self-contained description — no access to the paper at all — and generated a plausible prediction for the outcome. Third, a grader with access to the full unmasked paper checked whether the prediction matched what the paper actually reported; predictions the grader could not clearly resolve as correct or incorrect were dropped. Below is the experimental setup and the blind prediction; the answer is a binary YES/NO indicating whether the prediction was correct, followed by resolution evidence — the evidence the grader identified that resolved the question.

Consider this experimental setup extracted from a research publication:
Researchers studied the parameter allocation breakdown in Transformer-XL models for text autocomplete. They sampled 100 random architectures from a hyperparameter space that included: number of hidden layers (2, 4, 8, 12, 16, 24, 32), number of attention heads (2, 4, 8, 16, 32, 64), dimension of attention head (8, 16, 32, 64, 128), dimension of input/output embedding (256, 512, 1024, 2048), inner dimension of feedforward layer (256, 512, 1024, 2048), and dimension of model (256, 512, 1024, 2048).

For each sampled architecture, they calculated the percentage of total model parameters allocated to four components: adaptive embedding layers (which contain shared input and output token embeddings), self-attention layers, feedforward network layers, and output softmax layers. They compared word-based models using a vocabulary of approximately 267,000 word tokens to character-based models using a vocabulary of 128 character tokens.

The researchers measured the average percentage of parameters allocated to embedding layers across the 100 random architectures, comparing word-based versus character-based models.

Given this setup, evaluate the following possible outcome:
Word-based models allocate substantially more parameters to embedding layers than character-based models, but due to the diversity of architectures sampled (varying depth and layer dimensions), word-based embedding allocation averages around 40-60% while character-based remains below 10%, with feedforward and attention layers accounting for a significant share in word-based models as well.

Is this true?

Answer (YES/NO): NO